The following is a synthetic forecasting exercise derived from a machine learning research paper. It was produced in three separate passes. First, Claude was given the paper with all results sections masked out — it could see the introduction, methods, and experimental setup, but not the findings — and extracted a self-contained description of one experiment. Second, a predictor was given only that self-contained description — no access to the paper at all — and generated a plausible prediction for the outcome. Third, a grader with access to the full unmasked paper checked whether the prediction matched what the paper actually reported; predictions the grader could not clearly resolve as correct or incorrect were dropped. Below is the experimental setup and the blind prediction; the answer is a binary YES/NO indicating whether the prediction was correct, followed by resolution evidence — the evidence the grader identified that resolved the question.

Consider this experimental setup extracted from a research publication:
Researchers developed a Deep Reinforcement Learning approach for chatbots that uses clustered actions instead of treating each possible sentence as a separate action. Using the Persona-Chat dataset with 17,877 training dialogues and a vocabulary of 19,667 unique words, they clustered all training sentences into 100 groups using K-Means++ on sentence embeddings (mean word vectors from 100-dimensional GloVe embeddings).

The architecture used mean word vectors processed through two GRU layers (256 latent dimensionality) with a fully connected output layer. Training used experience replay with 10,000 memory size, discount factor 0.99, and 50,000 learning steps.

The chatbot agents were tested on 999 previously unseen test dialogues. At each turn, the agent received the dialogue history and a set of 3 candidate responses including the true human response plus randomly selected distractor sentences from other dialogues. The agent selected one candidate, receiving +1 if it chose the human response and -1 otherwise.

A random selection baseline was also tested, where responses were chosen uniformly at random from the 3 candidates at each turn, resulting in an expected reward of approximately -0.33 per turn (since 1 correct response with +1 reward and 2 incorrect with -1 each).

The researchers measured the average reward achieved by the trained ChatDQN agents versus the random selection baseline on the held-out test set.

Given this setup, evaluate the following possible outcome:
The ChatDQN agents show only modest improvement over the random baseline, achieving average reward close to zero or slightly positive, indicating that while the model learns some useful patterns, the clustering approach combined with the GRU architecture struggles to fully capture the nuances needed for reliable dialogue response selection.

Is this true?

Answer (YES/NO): NO